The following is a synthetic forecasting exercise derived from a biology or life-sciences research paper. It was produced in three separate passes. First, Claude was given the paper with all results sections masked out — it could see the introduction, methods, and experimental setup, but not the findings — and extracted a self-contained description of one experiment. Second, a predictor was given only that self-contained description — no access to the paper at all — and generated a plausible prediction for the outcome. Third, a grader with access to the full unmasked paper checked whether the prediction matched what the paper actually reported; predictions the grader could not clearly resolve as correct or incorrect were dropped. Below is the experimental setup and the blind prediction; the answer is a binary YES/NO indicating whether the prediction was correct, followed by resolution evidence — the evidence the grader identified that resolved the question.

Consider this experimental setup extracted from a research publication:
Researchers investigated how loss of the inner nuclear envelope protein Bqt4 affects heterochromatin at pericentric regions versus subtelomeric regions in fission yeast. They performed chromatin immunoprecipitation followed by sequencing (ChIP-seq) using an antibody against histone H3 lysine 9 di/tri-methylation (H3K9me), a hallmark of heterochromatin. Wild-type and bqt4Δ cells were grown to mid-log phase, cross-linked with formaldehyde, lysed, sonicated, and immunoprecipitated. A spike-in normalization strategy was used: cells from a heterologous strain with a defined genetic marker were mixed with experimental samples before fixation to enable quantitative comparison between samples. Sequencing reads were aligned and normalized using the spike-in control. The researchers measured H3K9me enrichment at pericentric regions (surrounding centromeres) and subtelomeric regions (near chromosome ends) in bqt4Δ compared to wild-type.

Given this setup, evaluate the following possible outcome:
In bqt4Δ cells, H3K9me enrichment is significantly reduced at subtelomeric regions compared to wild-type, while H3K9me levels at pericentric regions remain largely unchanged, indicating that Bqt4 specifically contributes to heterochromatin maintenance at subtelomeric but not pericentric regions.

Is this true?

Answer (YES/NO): NO